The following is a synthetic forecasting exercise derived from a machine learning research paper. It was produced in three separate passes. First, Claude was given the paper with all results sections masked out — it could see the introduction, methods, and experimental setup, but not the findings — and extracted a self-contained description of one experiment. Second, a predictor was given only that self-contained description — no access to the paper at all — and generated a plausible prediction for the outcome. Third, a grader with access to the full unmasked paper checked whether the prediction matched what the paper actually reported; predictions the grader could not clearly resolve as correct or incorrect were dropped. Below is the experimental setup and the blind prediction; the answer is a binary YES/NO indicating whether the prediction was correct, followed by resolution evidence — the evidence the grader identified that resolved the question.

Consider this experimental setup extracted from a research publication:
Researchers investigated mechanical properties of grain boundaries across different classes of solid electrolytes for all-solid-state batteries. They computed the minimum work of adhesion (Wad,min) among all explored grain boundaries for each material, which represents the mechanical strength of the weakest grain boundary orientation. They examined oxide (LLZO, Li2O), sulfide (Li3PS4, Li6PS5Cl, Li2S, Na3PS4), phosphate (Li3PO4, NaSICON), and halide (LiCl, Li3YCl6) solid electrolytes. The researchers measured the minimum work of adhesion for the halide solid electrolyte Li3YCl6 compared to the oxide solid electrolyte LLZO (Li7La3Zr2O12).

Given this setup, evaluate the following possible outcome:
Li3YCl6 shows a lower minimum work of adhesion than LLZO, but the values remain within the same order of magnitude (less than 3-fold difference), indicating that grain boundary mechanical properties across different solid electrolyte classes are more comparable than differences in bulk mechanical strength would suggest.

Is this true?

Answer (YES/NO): NO